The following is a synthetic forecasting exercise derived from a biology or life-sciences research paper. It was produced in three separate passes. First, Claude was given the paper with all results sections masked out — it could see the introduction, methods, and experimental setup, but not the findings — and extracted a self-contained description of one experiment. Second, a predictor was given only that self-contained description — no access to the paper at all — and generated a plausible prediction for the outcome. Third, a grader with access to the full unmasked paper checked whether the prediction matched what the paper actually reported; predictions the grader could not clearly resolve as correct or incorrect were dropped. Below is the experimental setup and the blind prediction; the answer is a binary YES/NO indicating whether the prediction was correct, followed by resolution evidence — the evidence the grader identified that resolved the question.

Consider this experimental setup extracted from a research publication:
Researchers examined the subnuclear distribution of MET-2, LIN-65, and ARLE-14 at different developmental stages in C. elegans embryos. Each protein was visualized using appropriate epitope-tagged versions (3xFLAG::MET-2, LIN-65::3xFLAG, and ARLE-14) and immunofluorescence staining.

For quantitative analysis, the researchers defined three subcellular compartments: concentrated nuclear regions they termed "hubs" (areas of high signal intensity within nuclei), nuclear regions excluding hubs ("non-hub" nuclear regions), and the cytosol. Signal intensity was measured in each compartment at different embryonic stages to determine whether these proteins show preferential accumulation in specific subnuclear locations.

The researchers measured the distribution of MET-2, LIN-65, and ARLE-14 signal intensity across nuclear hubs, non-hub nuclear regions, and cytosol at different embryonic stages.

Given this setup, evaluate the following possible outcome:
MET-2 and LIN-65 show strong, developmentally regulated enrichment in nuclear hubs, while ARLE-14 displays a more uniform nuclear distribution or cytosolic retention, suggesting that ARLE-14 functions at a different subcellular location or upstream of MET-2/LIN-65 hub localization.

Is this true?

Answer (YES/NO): NO